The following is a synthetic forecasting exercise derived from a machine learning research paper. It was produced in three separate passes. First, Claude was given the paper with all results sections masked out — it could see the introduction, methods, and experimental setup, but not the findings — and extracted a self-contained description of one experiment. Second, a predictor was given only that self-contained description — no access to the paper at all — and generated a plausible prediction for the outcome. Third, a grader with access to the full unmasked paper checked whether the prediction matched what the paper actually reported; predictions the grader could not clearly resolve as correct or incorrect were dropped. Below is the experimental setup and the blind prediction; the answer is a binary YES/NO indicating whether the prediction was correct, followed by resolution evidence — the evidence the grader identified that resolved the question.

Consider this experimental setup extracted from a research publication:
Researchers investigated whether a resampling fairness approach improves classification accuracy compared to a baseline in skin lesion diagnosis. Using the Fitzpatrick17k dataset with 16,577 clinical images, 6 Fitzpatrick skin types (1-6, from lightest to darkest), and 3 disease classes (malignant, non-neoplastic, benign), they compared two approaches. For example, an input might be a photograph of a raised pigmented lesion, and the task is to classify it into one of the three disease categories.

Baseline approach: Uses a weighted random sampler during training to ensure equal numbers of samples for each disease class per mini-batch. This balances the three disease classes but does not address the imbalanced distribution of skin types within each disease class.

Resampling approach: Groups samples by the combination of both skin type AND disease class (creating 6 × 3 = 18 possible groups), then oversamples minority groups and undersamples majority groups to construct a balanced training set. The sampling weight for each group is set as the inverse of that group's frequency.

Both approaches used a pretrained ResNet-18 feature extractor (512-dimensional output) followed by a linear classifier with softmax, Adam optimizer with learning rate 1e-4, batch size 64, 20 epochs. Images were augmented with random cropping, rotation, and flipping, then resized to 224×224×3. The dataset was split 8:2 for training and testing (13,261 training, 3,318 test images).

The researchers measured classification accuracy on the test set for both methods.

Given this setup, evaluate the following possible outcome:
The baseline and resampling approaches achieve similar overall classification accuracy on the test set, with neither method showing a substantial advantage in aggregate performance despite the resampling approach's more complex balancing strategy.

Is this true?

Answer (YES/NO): YES